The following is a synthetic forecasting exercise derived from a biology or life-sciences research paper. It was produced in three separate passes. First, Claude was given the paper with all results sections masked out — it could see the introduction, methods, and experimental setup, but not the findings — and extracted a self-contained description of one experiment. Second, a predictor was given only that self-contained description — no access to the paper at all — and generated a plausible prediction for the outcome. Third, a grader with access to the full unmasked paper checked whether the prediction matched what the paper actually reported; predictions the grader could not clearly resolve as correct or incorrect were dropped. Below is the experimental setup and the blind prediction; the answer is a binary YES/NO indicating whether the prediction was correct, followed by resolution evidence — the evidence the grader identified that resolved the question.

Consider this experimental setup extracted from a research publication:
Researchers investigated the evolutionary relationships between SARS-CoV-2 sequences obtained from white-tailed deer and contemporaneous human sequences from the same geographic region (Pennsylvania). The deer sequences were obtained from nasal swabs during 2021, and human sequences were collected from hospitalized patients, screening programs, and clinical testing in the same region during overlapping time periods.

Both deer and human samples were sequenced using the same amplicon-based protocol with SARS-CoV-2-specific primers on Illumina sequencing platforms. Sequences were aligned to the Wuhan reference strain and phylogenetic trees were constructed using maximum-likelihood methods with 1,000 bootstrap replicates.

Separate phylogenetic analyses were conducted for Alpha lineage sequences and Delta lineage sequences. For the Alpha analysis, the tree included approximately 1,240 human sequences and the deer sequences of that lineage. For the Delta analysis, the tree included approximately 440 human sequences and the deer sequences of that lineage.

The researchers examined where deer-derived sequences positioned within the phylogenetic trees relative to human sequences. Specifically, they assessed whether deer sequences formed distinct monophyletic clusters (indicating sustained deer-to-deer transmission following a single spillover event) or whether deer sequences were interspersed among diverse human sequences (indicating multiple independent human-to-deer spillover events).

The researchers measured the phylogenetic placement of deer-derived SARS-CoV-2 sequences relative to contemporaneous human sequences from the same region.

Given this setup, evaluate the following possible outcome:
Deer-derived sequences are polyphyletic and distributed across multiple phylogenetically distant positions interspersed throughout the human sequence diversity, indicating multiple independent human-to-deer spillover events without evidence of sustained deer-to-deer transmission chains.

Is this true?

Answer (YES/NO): NO